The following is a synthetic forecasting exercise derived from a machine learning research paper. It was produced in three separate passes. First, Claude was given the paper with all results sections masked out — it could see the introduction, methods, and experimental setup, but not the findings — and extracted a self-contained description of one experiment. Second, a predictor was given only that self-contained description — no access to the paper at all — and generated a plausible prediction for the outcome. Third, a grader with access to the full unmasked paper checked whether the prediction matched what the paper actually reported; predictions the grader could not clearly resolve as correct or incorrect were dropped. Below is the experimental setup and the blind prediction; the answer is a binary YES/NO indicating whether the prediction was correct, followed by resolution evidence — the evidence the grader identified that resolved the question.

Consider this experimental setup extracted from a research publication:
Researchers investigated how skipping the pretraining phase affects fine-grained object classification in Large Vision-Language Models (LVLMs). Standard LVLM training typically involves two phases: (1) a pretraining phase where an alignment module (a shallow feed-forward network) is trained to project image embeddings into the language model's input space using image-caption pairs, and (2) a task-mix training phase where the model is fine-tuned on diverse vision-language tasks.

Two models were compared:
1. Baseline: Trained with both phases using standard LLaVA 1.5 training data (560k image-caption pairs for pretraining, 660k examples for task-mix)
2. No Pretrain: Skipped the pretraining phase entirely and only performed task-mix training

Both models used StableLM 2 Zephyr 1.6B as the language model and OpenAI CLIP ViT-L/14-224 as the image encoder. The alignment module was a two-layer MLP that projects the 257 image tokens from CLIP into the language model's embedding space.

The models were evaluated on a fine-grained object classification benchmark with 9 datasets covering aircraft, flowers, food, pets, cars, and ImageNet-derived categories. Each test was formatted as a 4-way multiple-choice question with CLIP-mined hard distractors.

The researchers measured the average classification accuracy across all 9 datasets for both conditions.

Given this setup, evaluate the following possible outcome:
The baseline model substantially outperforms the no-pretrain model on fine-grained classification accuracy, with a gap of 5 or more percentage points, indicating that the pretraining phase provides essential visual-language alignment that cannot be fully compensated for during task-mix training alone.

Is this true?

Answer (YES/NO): NO